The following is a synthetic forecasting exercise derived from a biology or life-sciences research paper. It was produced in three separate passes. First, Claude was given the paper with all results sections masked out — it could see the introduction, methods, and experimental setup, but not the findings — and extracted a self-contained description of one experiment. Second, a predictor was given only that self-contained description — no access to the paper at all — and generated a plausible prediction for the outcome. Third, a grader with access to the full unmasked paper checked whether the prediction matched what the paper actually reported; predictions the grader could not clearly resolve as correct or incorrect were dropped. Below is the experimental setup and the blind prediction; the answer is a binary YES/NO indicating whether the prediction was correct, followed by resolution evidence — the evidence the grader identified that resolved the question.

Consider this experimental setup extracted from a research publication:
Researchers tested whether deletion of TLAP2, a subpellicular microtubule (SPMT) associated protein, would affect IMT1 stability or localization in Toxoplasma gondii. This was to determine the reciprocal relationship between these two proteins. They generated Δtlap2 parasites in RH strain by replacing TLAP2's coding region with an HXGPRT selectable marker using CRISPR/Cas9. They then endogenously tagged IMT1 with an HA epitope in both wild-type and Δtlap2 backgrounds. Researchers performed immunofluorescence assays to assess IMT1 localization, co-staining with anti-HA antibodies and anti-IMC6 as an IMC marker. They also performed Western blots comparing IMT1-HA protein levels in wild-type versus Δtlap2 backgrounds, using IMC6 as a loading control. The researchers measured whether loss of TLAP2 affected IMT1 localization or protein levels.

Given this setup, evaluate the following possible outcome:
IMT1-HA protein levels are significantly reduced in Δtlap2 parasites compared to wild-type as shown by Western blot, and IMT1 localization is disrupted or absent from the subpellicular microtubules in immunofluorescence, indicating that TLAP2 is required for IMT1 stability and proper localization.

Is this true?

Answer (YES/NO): NO